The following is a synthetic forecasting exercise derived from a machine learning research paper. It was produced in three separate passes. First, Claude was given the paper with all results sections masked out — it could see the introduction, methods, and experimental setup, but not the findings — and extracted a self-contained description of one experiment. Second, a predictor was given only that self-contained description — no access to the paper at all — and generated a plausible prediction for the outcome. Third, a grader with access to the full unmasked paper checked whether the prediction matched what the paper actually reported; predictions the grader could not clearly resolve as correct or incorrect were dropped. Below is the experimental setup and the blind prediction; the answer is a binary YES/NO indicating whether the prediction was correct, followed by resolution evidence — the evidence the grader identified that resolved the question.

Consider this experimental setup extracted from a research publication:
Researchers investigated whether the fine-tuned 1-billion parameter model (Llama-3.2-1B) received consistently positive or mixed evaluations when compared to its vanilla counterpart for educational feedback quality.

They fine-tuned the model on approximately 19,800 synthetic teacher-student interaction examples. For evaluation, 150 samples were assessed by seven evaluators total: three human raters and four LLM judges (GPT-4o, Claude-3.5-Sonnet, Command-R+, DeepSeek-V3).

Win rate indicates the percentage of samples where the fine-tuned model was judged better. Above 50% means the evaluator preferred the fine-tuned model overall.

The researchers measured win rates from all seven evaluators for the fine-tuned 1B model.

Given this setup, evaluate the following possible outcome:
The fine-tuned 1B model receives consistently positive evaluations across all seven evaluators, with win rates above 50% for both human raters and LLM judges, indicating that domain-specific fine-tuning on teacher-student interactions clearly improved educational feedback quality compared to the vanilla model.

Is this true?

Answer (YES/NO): NO